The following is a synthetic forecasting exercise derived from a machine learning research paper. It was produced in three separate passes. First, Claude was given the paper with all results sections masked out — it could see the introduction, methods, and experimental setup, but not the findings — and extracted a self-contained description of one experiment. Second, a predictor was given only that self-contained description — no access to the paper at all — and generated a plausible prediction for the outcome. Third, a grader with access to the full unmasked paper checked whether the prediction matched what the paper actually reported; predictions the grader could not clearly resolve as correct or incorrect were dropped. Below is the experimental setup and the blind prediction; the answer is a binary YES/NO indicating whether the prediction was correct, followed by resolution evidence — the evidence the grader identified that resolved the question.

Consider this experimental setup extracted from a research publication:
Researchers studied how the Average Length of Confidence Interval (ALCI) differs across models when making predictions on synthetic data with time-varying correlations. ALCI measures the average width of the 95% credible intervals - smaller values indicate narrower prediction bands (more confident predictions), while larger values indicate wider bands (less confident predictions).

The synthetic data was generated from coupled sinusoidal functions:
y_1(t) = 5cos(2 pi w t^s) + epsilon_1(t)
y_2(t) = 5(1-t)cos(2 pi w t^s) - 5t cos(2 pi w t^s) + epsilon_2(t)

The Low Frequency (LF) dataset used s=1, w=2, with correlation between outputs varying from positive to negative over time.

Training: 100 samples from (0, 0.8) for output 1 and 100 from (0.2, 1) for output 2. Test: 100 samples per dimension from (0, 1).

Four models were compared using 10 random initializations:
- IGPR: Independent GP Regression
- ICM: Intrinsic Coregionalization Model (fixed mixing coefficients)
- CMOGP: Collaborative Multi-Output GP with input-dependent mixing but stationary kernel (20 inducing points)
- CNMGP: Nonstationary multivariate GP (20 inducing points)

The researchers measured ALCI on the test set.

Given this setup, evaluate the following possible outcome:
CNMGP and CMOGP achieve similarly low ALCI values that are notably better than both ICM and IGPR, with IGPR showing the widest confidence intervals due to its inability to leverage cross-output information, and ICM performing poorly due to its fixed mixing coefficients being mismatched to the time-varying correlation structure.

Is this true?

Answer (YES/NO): NO